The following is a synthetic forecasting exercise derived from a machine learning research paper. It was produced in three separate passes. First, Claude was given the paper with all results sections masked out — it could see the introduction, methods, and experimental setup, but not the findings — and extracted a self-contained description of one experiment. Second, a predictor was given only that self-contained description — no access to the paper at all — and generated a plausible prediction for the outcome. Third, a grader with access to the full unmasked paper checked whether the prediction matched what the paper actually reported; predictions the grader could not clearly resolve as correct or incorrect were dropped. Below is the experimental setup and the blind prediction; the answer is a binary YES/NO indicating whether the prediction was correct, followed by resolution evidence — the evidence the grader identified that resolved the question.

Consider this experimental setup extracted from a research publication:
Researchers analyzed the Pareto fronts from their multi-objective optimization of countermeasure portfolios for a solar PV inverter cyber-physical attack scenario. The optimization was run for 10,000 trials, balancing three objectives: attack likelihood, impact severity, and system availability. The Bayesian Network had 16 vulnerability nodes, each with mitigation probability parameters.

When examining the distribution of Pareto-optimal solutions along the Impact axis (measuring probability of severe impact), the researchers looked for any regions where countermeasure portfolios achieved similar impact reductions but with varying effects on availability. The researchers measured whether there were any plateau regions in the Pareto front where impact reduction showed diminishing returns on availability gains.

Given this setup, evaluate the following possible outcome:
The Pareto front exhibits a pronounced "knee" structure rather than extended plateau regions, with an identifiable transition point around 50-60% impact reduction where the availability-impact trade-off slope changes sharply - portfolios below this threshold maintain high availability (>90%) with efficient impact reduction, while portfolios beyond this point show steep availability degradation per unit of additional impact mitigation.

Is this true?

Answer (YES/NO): NO